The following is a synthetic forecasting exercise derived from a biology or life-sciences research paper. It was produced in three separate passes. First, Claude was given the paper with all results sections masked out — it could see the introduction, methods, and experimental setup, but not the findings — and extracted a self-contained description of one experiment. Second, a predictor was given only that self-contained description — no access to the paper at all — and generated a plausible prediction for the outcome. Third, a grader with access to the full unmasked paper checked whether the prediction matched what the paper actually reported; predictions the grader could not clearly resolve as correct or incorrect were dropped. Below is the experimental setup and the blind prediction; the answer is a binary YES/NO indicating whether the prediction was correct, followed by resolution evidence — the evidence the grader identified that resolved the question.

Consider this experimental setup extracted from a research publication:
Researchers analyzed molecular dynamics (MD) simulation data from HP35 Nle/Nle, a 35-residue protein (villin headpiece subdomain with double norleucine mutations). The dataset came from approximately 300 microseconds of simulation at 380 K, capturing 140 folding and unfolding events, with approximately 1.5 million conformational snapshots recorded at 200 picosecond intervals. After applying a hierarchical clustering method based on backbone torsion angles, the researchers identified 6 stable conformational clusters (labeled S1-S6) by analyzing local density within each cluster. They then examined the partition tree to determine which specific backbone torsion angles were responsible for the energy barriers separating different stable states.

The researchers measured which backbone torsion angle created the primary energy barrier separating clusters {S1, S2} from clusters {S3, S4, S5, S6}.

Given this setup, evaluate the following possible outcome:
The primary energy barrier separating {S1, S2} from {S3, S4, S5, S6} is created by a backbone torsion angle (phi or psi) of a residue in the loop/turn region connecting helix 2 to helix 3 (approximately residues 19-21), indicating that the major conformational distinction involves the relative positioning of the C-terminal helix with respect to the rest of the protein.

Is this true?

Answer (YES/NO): NO